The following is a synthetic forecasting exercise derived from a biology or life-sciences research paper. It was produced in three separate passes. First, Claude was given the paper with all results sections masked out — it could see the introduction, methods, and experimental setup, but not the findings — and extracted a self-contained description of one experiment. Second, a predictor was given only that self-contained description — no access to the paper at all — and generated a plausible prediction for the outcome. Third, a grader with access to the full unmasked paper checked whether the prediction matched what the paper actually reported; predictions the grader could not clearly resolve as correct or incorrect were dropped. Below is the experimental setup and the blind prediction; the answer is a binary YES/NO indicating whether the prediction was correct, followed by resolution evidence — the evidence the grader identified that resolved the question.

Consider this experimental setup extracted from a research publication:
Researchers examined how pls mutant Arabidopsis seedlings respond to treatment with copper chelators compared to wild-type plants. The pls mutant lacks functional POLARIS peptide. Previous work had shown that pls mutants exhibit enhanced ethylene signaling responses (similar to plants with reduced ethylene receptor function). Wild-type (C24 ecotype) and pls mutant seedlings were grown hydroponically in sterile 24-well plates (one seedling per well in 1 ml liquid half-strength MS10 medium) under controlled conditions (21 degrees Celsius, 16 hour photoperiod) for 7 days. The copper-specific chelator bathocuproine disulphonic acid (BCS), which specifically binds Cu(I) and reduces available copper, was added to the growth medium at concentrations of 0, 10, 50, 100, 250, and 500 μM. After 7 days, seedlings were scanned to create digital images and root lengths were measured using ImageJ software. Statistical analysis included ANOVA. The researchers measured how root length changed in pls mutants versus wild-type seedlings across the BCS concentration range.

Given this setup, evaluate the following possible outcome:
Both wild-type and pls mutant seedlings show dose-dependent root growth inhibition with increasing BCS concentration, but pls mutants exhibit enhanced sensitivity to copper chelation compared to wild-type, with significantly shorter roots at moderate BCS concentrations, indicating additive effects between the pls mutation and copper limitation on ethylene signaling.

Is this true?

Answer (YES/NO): NO